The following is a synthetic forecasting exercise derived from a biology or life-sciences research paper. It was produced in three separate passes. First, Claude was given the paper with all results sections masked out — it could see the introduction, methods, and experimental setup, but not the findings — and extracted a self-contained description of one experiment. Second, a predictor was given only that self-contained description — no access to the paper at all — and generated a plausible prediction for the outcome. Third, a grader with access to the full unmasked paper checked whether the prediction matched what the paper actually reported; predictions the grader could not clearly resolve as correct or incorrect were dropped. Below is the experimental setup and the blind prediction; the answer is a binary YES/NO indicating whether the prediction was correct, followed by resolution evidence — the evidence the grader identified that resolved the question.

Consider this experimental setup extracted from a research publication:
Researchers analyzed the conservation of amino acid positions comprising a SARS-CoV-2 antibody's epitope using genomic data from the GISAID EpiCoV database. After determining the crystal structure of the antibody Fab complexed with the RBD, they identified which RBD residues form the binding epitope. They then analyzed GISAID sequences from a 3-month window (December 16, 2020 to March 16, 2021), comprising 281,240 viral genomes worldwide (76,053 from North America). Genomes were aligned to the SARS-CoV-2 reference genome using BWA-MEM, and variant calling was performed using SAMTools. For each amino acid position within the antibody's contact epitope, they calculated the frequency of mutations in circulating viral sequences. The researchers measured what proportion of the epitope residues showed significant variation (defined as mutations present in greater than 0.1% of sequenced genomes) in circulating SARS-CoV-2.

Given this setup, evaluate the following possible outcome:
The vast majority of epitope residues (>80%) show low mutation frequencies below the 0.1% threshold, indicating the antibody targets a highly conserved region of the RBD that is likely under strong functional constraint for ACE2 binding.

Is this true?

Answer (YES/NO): YES